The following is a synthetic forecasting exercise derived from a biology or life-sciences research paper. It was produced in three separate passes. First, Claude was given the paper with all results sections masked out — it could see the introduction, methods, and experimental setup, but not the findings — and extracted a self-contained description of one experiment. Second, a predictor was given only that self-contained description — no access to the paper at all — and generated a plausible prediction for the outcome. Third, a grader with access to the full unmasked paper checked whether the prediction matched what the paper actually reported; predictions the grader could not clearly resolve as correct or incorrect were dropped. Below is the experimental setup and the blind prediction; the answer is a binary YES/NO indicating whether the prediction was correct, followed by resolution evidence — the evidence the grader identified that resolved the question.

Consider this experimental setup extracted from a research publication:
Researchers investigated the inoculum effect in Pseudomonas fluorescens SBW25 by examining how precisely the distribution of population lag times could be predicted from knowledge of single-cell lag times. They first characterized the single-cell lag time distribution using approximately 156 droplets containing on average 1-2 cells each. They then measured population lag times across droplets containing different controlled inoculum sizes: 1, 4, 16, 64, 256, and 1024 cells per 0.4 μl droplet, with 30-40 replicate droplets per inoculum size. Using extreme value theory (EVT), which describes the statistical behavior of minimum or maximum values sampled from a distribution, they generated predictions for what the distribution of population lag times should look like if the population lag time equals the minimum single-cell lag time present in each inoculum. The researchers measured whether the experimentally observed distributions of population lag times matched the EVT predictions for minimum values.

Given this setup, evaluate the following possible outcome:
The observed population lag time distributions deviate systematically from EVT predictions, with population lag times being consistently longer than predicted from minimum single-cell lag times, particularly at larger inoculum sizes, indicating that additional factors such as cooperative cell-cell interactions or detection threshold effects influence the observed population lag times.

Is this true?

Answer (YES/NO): NO